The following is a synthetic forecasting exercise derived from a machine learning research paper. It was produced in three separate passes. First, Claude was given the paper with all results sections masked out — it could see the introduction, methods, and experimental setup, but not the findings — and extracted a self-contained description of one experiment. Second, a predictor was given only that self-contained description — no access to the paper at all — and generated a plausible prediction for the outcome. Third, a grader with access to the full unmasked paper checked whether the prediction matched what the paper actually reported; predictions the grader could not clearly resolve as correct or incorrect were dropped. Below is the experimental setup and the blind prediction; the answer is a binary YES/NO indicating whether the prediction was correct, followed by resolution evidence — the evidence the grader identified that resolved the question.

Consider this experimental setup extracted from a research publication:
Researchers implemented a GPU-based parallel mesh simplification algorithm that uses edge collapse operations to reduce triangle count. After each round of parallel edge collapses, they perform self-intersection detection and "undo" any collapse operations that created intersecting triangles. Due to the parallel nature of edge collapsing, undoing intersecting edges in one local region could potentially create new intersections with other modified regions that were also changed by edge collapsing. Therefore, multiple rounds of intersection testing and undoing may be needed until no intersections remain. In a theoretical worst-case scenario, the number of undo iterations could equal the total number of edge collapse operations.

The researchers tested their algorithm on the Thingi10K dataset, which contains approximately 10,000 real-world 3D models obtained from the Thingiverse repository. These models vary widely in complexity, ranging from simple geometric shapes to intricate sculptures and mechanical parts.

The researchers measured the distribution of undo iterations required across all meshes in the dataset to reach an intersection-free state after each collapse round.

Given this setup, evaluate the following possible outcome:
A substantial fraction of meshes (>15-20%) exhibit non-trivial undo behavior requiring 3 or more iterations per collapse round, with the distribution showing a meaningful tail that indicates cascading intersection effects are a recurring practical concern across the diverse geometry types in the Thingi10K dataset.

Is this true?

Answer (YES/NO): NO